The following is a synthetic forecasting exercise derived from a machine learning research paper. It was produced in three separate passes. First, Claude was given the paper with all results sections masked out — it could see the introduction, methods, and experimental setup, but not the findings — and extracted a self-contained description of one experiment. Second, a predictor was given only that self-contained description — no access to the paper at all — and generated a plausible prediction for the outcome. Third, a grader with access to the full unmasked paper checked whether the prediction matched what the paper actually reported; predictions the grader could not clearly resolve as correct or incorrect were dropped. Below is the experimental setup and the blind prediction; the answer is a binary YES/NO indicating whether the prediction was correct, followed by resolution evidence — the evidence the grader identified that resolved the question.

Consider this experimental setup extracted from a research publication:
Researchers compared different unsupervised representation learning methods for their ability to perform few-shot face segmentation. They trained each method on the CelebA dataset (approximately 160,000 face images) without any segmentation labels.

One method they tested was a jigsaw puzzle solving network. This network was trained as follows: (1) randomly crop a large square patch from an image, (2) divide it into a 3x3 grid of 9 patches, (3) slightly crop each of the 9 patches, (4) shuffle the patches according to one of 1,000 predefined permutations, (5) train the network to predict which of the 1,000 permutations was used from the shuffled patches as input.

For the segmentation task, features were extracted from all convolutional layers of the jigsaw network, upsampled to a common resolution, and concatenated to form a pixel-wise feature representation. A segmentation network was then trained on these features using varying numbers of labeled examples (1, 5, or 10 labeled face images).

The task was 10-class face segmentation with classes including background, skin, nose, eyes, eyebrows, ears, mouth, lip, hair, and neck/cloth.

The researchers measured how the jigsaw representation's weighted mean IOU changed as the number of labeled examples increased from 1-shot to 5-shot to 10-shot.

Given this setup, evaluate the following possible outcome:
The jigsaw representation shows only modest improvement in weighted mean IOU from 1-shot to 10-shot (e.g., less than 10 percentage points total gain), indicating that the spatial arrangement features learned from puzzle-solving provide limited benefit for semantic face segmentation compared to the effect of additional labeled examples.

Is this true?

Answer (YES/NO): NO